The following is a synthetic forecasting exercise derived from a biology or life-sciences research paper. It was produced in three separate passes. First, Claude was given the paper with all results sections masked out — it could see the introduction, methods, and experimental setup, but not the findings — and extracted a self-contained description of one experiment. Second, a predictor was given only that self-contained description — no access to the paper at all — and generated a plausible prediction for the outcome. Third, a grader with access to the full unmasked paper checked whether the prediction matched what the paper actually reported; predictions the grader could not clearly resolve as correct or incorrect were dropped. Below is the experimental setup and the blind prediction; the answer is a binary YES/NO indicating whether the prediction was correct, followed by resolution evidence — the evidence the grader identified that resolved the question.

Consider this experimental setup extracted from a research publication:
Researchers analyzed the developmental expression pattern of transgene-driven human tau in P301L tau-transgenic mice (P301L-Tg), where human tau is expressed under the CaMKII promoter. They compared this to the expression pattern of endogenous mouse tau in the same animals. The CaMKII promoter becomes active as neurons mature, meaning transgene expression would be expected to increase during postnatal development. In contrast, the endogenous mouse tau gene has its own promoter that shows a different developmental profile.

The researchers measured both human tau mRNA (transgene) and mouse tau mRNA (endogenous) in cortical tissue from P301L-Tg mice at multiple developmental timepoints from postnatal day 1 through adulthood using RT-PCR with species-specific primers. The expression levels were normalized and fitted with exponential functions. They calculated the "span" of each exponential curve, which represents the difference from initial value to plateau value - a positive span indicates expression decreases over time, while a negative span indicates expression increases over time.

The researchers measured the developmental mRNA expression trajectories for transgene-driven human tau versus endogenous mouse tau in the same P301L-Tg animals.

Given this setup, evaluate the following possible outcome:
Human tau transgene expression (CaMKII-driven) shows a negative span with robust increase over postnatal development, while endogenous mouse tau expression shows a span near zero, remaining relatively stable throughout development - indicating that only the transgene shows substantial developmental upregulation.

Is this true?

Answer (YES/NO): NO